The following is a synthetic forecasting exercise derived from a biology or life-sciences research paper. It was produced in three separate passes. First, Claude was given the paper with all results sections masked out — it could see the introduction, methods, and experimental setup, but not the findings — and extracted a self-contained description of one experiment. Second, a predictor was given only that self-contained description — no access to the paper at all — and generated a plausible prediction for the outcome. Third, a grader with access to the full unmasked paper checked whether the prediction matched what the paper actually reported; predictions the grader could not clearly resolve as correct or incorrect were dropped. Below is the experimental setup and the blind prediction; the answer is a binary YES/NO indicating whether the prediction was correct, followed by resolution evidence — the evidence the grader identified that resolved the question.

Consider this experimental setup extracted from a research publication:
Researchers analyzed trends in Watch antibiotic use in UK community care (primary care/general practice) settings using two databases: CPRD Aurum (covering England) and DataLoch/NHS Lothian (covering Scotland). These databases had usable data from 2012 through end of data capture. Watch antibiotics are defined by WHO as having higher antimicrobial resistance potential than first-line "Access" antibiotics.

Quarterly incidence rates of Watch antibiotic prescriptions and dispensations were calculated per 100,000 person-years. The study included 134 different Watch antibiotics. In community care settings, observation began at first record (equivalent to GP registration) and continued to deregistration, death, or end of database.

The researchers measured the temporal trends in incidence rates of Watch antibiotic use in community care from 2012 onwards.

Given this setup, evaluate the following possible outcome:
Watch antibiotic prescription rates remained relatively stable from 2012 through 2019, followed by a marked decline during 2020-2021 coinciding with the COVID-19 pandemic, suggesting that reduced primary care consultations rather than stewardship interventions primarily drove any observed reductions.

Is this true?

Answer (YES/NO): NO